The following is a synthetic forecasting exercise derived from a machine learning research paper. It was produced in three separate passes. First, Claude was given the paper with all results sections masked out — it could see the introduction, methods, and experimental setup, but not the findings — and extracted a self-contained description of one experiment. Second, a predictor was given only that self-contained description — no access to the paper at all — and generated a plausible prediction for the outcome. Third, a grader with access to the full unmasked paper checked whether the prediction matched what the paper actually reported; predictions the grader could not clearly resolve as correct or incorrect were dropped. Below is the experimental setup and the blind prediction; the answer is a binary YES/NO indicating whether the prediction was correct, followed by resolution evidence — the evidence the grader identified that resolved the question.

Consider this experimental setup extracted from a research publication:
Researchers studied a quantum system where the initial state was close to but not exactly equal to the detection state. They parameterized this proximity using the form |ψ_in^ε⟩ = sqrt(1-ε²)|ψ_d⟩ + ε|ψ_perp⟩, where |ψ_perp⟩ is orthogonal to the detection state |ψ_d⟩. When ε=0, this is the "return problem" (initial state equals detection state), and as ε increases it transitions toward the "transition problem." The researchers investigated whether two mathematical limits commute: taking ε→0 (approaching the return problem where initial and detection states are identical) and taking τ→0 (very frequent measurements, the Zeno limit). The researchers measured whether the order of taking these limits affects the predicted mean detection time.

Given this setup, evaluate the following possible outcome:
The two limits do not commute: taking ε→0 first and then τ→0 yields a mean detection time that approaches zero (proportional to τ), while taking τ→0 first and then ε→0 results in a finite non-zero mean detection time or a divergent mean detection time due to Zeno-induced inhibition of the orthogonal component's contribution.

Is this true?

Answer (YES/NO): YES